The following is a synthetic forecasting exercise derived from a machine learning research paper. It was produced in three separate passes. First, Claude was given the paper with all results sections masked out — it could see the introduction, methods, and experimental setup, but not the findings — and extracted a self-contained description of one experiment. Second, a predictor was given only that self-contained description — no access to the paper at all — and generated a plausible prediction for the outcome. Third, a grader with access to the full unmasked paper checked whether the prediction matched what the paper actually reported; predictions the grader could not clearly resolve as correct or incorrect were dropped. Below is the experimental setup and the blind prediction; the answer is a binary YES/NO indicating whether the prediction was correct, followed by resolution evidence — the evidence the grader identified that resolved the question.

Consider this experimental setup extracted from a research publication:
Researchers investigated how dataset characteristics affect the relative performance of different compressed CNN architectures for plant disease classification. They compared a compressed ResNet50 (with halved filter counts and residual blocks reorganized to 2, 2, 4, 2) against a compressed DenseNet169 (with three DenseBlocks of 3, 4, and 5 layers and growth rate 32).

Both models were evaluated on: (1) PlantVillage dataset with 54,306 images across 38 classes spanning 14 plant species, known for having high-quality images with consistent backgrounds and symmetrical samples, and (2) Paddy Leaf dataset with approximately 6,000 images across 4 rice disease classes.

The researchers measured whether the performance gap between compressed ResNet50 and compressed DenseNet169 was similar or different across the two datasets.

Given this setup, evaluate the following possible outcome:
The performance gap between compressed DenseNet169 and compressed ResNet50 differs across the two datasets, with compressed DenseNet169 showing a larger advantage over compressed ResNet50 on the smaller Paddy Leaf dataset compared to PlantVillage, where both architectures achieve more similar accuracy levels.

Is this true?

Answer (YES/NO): NO